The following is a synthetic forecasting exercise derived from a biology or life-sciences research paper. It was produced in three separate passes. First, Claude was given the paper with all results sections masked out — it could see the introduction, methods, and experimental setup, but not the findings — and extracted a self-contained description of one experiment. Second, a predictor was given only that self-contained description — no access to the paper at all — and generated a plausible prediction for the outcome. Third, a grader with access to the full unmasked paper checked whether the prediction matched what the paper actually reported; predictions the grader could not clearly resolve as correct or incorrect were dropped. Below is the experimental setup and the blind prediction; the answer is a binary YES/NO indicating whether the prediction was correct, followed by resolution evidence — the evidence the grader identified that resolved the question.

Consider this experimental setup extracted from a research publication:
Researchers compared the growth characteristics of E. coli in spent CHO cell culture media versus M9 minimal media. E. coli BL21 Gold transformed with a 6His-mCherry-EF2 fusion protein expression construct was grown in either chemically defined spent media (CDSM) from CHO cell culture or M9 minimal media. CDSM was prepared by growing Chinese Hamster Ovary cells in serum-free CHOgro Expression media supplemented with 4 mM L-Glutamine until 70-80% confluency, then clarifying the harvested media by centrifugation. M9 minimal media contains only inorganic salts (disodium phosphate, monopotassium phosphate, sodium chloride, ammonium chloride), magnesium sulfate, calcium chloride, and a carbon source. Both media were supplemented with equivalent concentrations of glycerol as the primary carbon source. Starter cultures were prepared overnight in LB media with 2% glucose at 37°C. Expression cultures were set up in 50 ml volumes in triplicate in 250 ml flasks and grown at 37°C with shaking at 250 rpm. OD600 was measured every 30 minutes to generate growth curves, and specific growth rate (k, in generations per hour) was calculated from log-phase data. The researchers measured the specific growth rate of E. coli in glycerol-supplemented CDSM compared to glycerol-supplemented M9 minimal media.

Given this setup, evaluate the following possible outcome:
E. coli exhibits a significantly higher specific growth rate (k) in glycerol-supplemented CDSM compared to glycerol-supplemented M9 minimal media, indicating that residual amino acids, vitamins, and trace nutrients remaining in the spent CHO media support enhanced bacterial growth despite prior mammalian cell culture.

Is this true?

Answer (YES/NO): YES